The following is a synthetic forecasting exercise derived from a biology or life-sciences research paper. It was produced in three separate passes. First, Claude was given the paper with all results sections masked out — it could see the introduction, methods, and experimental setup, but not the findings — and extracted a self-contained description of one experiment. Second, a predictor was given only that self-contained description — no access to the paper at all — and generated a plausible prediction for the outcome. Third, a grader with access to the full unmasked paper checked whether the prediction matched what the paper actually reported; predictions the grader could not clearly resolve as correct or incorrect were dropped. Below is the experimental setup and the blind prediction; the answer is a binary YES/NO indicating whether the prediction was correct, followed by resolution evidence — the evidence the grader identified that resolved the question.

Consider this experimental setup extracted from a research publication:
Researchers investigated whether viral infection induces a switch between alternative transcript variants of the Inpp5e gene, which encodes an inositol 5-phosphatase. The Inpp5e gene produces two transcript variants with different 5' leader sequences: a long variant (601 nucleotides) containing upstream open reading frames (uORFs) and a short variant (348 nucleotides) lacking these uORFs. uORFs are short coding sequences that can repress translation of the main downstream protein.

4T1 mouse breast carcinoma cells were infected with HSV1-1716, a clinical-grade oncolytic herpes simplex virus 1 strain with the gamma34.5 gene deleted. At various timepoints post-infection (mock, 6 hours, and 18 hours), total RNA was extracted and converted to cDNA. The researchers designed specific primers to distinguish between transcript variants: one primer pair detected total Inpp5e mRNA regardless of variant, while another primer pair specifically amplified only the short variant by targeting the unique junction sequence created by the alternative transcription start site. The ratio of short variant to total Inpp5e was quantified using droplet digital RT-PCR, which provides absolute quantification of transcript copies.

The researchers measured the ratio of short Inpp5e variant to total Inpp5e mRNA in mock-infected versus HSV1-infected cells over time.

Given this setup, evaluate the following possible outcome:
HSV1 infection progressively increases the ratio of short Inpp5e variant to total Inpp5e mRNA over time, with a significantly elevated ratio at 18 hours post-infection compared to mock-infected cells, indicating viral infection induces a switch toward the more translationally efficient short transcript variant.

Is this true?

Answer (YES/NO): NO